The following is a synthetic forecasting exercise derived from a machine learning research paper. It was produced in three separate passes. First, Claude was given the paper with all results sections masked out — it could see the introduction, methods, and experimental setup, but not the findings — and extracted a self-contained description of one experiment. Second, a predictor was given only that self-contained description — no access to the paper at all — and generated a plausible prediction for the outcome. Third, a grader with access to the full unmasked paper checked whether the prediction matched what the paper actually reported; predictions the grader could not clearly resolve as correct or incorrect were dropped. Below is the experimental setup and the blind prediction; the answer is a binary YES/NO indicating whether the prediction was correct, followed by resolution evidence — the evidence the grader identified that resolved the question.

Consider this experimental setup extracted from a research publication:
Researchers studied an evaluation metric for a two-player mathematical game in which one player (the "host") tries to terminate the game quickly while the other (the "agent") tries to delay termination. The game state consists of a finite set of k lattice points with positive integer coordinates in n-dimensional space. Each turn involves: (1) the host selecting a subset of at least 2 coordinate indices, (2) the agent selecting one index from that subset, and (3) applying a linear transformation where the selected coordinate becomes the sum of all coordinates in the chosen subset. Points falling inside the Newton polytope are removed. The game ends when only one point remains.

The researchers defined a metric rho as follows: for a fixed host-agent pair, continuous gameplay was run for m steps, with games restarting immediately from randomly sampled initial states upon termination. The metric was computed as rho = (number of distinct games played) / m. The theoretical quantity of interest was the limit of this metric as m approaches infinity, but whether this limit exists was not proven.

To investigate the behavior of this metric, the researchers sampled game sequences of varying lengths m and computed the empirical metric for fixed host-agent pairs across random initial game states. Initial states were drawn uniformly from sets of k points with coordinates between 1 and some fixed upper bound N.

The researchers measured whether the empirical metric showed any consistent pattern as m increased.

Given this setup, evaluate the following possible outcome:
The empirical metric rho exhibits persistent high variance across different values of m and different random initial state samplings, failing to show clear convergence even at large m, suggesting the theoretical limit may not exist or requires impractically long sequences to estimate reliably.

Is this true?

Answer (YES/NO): NO